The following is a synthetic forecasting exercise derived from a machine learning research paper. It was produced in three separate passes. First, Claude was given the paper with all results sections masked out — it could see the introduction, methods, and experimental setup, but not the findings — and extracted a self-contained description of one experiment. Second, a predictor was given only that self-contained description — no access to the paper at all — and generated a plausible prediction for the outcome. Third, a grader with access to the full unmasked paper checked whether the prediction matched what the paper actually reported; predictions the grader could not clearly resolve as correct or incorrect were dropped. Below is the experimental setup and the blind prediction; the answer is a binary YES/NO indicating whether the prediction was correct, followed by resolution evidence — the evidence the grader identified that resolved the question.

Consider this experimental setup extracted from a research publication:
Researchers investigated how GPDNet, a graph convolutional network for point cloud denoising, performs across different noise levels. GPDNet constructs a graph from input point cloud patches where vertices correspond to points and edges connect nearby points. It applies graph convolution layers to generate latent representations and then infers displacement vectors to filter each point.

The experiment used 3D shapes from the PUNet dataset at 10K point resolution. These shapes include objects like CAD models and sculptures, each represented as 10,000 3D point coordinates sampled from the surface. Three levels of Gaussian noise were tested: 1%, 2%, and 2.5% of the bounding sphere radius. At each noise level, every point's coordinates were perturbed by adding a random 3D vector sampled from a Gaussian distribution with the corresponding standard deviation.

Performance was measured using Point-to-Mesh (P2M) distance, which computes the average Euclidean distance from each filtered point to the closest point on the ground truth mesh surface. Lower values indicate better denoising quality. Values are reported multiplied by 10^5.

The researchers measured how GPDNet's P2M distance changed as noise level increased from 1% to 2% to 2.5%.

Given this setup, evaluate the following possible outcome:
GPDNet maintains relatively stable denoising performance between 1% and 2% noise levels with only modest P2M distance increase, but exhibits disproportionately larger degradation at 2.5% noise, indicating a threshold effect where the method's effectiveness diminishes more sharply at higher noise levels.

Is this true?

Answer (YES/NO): NO